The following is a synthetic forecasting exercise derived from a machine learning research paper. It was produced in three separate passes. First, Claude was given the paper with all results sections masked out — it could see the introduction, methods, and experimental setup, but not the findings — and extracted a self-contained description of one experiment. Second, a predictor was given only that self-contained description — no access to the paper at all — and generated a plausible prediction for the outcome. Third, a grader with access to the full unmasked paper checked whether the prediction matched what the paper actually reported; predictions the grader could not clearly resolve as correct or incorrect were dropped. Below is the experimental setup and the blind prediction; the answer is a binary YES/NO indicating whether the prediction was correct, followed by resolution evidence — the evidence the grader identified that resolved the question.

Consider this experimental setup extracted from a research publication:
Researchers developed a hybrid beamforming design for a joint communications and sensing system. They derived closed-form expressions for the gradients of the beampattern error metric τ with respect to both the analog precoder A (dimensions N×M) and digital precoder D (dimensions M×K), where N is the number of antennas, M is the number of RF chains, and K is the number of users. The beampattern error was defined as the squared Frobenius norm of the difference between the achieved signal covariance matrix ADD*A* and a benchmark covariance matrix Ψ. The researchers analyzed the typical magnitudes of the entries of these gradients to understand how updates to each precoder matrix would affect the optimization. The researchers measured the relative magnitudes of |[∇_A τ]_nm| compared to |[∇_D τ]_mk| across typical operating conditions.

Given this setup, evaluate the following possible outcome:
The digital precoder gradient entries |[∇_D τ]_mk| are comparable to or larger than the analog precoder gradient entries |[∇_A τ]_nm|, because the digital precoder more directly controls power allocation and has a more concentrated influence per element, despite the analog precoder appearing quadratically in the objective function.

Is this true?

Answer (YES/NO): YES